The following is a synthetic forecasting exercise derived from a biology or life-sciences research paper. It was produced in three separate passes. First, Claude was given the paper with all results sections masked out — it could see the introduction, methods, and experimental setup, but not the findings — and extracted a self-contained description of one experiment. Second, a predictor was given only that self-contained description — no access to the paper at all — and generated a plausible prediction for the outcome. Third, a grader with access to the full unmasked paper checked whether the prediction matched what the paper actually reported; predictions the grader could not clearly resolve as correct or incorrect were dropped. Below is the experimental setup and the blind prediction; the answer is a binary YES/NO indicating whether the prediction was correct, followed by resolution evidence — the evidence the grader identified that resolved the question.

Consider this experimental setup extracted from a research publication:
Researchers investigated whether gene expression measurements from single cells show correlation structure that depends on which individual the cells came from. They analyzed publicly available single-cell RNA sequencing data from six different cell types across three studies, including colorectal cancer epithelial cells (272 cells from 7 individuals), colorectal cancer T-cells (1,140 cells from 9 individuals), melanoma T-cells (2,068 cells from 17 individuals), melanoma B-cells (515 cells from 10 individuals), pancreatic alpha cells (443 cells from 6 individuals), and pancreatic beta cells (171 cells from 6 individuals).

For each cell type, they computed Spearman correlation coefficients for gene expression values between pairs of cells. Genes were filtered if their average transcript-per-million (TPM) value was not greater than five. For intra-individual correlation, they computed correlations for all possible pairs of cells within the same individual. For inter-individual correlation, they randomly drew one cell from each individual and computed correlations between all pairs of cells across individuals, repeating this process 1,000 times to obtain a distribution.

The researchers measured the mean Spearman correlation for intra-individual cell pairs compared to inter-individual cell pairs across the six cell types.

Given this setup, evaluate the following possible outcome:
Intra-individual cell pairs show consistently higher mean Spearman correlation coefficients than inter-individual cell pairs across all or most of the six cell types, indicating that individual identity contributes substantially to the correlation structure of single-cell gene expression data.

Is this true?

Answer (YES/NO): YES